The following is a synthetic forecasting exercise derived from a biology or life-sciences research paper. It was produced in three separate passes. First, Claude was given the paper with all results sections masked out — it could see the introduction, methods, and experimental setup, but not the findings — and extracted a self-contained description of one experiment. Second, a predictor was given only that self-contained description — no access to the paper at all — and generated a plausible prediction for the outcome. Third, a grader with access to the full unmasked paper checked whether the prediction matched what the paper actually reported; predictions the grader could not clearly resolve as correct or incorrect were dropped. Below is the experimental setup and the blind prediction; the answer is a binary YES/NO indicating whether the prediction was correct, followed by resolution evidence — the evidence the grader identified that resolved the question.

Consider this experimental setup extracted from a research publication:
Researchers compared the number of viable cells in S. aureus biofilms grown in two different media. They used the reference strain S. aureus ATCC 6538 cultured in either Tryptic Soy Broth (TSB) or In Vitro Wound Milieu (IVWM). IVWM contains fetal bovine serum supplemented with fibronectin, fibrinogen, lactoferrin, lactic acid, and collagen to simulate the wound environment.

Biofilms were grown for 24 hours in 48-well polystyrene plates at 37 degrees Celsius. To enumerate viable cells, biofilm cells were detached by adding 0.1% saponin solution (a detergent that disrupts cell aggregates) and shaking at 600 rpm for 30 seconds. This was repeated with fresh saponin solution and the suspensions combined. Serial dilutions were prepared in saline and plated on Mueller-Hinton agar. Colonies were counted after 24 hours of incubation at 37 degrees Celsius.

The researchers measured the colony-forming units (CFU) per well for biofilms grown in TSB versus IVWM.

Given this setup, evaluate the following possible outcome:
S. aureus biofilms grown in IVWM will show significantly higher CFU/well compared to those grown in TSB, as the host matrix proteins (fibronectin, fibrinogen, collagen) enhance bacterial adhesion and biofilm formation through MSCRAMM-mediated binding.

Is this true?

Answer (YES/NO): NO